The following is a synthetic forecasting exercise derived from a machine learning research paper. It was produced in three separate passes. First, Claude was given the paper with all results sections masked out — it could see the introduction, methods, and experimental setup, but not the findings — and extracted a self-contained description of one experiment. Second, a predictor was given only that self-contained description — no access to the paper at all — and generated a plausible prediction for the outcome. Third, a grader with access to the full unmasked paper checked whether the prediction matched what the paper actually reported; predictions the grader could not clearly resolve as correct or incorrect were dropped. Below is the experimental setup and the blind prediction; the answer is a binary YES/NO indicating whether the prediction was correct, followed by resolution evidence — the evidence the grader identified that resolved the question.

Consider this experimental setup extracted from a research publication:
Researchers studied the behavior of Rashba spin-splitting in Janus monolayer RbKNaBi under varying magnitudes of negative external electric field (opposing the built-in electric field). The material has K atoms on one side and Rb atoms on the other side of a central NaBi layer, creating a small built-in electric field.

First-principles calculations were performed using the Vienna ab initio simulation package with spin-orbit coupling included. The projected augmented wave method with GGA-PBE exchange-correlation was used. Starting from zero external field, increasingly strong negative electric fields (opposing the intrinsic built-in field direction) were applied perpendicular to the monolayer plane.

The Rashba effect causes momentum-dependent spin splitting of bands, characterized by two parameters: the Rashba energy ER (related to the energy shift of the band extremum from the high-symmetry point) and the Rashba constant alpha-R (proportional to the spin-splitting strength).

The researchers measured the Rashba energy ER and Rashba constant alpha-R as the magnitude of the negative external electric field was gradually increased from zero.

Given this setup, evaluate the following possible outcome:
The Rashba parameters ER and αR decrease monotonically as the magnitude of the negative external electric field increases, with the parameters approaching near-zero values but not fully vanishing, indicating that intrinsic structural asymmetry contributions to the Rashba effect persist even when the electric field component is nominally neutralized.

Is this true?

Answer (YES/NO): NO